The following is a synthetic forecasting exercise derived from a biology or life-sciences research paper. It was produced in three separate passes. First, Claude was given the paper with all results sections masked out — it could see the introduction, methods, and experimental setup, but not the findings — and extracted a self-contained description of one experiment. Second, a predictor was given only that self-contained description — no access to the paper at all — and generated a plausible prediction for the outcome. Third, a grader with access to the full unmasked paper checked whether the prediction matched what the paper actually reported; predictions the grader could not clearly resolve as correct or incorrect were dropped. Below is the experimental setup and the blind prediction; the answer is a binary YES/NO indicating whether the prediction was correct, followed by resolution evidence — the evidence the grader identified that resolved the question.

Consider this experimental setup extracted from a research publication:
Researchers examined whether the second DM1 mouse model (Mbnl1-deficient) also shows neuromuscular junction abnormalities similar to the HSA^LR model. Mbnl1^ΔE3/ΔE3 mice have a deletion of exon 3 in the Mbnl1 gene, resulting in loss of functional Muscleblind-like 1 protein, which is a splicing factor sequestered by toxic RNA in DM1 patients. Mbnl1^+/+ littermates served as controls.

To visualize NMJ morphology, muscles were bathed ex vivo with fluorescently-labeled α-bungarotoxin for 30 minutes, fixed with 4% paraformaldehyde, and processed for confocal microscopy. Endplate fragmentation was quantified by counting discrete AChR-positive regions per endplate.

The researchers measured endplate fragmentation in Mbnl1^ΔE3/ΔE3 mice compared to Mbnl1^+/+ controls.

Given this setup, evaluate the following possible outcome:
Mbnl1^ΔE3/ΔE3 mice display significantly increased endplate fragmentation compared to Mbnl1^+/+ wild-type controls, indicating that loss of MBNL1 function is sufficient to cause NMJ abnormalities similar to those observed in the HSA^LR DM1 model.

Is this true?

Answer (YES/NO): YES